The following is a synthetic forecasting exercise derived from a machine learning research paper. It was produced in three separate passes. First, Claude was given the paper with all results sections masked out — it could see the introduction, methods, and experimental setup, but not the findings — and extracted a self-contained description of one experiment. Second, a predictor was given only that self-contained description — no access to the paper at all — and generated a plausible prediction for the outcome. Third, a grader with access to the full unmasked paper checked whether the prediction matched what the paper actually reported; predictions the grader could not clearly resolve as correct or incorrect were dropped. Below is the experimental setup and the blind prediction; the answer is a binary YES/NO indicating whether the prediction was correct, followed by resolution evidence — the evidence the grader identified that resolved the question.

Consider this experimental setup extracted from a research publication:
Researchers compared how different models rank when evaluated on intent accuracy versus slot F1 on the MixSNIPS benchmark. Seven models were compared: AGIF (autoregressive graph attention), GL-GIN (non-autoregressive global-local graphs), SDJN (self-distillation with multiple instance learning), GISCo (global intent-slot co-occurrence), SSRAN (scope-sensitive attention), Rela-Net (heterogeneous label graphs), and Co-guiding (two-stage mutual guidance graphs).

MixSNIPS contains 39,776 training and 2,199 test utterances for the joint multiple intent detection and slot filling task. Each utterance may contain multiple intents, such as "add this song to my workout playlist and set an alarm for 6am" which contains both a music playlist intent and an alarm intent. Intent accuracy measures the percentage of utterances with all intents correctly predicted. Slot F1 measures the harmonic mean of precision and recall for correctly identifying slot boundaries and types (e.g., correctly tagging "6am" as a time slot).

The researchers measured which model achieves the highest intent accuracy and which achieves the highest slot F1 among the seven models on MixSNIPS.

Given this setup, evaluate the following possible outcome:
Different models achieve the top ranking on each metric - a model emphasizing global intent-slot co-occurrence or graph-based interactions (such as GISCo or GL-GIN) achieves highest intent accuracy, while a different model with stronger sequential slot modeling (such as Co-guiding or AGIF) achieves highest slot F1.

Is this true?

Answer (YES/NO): NO